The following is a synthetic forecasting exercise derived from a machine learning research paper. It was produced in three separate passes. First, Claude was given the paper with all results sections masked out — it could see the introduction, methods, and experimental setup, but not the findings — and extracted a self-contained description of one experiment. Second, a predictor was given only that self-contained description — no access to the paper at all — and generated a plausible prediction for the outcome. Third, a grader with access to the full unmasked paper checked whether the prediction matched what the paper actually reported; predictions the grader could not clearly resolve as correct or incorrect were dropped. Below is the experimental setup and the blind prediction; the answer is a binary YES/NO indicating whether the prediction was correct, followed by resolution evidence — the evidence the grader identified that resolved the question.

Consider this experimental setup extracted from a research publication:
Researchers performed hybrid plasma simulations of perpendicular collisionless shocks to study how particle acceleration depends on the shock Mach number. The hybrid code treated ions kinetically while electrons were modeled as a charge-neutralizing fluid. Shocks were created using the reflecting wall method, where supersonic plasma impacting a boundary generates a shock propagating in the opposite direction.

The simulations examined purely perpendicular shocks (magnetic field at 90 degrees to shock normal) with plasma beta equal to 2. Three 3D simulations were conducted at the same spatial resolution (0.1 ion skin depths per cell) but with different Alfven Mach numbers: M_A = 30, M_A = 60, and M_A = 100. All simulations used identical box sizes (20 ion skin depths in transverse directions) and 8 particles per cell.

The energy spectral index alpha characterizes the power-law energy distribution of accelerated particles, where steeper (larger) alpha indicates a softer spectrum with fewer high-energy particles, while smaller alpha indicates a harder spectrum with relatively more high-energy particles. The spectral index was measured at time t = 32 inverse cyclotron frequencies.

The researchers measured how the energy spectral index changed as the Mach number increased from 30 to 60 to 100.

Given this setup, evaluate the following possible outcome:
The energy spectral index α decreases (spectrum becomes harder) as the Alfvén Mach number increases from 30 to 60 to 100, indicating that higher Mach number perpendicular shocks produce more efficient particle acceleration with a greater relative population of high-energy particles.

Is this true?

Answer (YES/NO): YES